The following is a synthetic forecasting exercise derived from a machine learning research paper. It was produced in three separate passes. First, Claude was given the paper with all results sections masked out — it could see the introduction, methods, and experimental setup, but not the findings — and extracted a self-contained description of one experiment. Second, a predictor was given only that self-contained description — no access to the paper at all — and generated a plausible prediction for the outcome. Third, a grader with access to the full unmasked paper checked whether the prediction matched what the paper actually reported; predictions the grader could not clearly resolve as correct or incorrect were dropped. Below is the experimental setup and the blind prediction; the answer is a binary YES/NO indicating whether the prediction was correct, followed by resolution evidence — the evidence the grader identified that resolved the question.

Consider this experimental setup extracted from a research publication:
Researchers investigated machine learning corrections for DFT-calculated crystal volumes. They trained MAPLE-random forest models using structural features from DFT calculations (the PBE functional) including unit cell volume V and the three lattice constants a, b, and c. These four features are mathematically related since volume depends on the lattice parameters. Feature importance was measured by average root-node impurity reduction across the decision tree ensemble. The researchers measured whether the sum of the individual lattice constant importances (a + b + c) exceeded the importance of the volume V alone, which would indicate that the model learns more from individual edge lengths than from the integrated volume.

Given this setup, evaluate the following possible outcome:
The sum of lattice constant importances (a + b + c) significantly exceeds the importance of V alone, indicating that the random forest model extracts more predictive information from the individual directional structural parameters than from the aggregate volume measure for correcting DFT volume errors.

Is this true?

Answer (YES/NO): YES